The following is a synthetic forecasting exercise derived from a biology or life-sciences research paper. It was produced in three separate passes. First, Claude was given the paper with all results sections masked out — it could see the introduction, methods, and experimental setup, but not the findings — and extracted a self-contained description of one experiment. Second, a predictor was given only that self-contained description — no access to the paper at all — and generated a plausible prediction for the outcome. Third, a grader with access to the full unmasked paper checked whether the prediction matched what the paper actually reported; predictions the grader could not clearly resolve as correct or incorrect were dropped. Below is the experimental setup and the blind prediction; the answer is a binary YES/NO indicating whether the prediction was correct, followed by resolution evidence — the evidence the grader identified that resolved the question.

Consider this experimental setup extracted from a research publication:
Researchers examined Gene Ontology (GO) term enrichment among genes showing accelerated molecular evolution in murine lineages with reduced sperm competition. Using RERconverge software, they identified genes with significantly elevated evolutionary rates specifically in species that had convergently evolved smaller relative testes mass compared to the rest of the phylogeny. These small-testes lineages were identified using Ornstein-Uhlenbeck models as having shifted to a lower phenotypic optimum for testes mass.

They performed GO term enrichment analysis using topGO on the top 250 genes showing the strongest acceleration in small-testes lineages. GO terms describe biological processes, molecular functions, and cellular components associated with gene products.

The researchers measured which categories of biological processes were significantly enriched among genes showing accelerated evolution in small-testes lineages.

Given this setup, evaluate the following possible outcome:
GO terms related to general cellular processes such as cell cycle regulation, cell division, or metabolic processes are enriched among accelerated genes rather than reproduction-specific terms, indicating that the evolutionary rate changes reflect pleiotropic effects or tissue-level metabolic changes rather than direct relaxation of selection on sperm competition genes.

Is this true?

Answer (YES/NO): NO